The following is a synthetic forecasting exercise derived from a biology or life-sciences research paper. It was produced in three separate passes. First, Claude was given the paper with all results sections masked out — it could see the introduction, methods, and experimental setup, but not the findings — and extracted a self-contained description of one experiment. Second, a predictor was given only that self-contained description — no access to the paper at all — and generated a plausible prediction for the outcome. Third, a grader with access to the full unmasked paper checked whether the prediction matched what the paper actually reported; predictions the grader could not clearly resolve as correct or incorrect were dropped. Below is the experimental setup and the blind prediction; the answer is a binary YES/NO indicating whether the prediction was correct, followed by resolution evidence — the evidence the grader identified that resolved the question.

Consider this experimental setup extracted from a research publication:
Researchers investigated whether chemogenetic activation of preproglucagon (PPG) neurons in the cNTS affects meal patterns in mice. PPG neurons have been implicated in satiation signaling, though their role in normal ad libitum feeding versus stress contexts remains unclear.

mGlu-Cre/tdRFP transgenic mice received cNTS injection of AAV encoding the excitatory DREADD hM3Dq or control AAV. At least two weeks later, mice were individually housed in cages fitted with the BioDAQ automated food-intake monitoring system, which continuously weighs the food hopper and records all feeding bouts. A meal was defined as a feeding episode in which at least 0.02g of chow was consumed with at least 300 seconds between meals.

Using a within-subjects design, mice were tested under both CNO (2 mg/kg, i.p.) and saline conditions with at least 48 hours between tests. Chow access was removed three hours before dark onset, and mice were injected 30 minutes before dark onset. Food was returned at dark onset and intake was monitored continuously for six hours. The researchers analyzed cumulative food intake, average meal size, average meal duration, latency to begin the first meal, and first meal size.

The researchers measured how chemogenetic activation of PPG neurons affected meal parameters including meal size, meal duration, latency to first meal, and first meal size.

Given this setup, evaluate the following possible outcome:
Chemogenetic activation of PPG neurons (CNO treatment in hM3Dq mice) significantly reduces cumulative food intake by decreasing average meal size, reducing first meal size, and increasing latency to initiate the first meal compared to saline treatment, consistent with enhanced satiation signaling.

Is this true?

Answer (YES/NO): NO